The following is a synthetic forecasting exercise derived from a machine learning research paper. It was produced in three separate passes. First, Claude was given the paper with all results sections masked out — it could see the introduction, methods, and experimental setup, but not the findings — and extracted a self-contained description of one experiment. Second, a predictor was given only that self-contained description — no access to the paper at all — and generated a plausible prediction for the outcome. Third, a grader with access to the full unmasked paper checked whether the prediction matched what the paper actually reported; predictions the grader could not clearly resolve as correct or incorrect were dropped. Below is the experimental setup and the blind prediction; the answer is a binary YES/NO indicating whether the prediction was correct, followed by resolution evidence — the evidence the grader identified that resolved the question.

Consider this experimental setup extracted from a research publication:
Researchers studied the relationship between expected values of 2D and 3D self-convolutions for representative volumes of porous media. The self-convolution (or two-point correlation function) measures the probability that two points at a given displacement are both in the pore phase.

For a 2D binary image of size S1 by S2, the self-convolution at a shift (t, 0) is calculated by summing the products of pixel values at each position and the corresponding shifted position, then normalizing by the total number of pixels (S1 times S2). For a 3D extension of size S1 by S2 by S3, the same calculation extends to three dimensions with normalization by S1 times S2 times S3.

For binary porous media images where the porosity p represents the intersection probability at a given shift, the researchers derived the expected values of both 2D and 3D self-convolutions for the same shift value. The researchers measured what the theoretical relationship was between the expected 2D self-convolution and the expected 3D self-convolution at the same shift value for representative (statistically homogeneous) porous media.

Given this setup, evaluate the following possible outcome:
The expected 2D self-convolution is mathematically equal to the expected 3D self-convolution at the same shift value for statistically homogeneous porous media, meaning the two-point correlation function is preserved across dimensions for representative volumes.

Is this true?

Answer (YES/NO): YES